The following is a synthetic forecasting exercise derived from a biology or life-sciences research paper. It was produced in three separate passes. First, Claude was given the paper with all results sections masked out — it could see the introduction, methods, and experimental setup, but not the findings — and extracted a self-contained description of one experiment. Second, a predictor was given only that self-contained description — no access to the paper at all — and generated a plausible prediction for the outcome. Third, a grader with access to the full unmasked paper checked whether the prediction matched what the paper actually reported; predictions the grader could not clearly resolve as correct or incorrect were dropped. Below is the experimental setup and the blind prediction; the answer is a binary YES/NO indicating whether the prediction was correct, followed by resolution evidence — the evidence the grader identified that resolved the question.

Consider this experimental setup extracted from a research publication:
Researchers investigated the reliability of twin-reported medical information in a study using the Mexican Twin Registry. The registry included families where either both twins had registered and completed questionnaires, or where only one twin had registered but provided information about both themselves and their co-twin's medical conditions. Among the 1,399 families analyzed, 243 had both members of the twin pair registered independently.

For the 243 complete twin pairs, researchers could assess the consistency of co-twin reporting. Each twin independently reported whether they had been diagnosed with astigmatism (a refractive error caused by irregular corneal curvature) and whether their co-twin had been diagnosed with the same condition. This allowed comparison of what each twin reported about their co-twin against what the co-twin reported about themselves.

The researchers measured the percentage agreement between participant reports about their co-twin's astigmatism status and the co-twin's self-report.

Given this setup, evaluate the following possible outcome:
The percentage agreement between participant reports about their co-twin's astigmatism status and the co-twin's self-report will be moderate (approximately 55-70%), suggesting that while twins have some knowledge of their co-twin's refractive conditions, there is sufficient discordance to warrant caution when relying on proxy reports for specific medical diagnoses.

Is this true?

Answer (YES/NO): NO